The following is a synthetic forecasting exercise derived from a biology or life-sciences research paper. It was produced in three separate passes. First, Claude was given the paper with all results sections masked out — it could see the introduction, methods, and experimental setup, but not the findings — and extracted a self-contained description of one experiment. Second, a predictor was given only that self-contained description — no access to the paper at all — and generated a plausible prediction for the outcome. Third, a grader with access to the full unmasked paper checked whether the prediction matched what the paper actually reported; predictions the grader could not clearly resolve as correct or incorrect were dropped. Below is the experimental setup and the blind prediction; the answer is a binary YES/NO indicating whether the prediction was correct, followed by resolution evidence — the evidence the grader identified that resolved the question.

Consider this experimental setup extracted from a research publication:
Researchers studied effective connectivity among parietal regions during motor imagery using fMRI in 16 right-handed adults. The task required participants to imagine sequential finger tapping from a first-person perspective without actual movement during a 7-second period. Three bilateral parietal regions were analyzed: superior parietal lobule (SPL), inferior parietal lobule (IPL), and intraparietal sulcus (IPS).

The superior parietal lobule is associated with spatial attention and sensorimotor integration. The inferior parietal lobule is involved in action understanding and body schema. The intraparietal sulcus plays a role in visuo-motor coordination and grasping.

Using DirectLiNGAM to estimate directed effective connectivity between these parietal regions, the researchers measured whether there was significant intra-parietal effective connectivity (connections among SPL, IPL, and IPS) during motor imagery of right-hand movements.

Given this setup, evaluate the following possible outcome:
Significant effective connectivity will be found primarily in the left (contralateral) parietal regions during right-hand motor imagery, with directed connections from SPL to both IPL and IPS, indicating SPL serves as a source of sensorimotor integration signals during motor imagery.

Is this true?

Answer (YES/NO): NO